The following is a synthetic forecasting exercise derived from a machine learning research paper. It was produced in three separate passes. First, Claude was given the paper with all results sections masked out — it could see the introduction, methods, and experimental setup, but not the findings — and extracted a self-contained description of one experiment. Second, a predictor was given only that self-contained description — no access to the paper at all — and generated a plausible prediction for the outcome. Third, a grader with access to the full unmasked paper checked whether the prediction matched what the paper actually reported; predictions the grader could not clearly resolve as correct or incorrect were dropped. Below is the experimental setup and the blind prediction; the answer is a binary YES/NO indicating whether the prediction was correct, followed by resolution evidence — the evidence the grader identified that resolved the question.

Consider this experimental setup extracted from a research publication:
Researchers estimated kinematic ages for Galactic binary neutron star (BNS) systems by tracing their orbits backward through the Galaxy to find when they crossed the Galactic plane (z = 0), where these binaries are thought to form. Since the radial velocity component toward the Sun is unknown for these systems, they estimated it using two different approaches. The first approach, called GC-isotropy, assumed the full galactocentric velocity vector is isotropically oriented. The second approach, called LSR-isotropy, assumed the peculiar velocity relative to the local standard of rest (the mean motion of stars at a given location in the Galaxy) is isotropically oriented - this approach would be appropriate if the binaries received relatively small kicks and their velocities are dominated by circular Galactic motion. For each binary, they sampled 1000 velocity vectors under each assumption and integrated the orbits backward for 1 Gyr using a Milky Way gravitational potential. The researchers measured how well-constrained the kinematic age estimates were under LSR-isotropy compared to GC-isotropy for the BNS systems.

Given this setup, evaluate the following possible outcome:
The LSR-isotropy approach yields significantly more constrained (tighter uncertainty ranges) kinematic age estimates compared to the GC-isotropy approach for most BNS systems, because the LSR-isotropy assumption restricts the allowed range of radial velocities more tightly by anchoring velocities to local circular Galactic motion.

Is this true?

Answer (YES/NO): NO